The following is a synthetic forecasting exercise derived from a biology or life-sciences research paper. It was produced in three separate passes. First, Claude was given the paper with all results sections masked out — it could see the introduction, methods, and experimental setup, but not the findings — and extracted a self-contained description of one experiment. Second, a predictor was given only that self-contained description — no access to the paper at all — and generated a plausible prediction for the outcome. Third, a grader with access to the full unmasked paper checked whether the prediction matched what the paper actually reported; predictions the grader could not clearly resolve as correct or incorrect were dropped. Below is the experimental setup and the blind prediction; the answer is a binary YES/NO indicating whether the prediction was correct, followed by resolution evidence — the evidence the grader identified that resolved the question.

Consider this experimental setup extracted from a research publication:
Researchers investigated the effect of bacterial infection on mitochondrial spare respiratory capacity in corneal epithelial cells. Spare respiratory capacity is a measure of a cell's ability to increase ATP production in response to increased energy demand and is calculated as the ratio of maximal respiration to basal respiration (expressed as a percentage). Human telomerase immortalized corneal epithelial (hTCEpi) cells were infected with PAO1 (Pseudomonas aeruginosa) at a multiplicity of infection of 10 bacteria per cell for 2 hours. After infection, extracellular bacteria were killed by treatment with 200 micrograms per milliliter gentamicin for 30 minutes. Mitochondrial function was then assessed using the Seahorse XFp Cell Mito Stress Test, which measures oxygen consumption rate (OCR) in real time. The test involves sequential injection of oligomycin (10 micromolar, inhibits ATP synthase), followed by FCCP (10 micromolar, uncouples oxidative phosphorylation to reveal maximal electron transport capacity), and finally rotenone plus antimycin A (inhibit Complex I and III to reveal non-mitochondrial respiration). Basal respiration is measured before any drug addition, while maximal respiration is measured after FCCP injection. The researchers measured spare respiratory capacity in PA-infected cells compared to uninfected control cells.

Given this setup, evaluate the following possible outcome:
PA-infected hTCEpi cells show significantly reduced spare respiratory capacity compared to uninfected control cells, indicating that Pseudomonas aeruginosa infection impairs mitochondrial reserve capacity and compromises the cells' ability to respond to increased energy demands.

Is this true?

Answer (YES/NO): NO